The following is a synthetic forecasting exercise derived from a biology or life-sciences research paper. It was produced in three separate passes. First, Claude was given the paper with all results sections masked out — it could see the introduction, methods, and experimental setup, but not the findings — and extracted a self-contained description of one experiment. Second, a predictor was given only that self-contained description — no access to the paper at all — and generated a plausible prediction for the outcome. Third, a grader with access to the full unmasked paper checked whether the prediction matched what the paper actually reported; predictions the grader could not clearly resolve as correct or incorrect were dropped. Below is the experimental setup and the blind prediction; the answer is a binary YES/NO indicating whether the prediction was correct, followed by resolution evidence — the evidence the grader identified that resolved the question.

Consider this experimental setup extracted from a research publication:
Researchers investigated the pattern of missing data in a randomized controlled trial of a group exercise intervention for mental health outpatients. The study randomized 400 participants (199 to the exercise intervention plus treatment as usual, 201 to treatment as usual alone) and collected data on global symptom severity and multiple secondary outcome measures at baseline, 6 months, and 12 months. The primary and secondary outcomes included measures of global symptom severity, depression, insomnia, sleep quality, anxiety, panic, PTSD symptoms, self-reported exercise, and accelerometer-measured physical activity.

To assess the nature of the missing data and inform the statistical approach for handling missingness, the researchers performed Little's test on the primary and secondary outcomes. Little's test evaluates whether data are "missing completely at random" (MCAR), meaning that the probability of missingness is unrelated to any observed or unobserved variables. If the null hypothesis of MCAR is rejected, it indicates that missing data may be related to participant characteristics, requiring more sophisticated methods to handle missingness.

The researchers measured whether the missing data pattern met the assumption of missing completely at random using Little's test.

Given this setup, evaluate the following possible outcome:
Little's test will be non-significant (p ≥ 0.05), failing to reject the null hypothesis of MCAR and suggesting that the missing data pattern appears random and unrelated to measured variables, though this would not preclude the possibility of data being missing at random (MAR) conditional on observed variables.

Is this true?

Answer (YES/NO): NO